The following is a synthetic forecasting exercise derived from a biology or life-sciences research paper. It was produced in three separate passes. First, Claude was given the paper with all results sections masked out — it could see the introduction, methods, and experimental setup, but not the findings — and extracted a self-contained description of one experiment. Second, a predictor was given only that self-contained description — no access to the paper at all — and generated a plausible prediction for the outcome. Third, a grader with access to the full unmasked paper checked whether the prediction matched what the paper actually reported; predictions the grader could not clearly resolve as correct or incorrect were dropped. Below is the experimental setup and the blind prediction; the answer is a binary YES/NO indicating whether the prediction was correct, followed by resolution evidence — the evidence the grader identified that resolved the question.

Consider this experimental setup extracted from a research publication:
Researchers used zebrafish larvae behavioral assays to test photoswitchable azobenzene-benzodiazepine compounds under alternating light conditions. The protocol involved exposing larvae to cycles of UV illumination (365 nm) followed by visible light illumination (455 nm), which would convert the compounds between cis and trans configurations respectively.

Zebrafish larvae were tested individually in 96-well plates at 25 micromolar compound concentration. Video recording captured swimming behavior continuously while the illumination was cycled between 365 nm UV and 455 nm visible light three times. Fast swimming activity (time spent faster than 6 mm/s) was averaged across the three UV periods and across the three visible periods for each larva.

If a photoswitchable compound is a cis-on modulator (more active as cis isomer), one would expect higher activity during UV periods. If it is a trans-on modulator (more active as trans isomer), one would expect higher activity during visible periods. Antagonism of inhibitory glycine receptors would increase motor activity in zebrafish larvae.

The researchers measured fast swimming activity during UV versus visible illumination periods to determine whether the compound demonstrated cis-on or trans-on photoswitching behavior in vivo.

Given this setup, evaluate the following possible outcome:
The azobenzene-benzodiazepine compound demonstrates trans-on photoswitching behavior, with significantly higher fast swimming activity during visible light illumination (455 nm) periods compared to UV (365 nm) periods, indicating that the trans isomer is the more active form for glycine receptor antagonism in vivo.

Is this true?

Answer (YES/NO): NO